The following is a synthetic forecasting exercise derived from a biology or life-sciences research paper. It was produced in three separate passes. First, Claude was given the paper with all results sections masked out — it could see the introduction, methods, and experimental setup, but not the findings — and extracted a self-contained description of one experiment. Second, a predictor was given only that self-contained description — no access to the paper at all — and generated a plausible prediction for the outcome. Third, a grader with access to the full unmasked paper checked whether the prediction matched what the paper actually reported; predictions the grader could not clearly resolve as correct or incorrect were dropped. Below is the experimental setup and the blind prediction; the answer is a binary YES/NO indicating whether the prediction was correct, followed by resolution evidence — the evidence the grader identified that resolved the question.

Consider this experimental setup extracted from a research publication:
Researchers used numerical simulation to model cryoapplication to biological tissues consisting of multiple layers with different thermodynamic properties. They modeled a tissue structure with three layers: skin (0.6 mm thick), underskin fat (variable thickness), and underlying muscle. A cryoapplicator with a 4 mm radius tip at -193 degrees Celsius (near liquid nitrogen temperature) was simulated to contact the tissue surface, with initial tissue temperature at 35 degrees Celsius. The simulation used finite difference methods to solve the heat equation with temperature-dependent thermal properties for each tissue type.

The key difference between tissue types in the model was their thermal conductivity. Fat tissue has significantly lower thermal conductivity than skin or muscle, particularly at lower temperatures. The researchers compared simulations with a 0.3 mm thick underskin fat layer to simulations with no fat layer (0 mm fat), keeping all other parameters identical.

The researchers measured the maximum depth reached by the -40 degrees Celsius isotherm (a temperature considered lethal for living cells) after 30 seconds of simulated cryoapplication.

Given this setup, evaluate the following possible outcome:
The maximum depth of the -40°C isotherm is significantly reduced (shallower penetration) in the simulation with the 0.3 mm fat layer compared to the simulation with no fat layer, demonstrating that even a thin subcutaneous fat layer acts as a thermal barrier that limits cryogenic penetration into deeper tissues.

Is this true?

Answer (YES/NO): YES